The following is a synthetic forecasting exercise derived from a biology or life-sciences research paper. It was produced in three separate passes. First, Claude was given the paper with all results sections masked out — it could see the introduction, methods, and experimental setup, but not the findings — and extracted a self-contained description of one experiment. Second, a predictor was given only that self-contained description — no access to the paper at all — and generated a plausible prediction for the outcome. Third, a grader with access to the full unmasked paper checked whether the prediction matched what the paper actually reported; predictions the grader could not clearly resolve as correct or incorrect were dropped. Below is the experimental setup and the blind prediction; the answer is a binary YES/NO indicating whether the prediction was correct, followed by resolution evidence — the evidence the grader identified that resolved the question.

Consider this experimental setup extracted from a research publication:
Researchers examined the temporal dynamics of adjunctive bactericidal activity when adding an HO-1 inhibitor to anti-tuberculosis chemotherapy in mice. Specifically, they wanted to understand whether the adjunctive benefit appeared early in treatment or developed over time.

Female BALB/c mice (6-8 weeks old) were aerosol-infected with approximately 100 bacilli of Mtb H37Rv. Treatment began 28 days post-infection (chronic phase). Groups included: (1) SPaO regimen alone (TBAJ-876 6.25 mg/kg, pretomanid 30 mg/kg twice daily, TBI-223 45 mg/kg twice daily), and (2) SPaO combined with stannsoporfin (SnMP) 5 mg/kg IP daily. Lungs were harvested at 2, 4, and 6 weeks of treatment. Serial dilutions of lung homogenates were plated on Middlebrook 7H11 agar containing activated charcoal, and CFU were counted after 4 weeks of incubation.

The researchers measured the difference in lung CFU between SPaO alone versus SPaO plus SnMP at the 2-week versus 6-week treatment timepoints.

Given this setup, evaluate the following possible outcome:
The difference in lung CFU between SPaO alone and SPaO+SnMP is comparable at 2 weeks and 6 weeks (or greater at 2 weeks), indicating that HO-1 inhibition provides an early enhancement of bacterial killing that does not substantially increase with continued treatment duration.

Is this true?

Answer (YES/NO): NO